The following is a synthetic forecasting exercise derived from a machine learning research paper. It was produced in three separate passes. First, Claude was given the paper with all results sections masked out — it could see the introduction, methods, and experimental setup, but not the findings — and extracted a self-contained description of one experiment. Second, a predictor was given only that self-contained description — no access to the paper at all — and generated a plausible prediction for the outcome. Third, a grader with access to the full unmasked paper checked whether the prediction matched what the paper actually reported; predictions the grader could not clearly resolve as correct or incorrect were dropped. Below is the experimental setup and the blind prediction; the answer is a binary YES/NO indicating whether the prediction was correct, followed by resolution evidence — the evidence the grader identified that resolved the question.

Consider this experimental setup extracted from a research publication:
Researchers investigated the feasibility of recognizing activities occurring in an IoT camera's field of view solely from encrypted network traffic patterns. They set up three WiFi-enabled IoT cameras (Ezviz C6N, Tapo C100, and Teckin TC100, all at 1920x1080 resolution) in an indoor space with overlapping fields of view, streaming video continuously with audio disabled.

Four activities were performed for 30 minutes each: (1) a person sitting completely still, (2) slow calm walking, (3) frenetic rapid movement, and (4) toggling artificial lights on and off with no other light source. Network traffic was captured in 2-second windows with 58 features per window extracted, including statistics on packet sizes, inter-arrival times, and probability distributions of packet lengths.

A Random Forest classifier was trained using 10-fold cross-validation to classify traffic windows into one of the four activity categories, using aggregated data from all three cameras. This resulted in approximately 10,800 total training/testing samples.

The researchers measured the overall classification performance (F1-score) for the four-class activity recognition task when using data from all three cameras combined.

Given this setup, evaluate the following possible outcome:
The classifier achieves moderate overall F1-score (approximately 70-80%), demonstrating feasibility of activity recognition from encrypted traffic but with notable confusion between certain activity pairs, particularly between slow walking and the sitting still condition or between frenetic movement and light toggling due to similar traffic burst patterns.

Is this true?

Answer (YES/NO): NO